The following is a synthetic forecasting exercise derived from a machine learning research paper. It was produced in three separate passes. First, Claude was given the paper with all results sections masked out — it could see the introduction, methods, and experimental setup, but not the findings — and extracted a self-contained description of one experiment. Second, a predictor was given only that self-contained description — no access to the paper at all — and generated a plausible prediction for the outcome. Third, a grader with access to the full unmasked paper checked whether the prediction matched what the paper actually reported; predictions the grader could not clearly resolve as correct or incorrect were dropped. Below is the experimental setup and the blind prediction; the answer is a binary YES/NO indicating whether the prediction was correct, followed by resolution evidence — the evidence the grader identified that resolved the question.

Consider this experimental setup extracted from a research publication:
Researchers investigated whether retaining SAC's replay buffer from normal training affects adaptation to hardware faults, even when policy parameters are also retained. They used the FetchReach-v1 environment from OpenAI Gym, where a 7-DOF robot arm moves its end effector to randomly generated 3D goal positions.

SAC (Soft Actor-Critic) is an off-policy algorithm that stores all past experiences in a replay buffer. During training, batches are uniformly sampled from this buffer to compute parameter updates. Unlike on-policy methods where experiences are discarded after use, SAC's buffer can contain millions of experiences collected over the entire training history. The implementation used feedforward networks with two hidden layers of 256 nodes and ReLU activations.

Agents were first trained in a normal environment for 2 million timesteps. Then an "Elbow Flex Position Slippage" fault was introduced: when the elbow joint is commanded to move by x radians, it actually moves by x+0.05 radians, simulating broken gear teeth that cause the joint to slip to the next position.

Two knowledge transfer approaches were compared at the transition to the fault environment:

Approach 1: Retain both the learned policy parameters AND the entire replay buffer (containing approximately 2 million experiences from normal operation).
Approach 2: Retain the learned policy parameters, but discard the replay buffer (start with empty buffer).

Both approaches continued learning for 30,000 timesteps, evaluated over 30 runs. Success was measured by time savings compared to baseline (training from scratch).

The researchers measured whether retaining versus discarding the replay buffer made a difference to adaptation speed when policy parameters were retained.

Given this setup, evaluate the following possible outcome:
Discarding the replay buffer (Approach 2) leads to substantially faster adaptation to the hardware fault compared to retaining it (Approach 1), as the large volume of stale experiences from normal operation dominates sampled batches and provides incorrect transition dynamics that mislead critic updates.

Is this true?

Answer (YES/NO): NO